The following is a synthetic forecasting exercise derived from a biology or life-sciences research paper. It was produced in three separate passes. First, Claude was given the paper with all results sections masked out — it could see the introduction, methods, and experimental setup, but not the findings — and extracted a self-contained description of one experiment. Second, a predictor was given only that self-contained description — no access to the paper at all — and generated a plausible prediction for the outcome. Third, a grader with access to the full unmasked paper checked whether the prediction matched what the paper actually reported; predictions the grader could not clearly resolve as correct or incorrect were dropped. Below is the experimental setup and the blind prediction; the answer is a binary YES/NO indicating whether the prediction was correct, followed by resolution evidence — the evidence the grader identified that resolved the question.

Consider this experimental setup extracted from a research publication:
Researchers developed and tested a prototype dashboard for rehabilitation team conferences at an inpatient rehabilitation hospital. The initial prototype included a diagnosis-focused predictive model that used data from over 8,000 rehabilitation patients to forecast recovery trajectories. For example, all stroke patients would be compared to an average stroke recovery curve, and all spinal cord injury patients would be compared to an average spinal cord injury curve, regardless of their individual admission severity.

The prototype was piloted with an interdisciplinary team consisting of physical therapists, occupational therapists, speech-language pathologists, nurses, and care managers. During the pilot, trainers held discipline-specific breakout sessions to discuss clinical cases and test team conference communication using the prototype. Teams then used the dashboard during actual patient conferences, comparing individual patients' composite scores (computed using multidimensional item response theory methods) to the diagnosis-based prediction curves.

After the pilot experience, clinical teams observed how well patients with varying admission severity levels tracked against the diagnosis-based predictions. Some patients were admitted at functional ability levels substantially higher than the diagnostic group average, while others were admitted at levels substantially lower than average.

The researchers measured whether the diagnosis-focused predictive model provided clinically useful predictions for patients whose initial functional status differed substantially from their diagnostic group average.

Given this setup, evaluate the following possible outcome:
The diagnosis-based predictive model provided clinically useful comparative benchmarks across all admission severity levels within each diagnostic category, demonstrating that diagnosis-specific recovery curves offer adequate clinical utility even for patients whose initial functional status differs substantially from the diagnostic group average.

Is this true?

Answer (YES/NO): NO